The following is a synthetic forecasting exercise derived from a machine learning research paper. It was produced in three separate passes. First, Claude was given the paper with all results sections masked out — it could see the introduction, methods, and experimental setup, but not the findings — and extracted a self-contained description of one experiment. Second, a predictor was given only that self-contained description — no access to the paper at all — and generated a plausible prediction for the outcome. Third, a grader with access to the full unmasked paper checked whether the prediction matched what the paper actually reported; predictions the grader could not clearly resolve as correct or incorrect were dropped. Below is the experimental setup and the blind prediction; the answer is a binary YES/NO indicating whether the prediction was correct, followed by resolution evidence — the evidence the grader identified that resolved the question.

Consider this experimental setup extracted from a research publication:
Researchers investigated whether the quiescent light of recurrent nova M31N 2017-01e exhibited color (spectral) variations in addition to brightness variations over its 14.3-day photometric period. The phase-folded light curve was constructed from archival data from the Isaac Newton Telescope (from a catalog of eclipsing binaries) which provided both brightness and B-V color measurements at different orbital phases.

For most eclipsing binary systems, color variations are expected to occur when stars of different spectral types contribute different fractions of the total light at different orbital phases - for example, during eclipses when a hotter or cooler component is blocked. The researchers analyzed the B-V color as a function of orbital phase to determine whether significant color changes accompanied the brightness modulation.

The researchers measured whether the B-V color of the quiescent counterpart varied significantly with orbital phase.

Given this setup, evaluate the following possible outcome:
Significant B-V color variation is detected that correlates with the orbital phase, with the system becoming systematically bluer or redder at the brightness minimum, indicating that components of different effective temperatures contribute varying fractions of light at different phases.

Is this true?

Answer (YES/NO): NO